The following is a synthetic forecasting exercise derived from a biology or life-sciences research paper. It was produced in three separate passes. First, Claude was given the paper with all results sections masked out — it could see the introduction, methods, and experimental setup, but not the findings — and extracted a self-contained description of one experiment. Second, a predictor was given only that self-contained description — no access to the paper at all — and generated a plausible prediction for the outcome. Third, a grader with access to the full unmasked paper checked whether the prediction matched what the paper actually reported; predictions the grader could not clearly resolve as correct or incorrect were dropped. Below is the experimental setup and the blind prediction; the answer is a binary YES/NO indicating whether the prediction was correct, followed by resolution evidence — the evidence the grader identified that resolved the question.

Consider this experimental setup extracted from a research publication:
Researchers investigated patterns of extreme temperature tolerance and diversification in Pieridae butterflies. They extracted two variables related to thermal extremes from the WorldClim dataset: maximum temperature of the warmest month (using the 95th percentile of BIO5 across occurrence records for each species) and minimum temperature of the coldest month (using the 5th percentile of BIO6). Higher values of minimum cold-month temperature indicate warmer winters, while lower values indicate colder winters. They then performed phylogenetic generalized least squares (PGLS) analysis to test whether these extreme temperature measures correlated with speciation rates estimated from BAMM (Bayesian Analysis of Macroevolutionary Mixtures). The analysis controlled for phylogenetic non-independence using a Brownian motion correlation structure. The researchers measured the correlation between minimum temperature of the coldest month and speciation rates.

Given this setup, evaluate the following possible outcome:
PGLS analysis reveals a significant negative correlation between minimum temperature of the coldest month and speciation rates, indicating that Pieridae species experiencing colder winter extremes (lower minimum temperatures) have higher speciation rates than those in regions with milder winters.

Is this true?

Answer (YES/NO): NO